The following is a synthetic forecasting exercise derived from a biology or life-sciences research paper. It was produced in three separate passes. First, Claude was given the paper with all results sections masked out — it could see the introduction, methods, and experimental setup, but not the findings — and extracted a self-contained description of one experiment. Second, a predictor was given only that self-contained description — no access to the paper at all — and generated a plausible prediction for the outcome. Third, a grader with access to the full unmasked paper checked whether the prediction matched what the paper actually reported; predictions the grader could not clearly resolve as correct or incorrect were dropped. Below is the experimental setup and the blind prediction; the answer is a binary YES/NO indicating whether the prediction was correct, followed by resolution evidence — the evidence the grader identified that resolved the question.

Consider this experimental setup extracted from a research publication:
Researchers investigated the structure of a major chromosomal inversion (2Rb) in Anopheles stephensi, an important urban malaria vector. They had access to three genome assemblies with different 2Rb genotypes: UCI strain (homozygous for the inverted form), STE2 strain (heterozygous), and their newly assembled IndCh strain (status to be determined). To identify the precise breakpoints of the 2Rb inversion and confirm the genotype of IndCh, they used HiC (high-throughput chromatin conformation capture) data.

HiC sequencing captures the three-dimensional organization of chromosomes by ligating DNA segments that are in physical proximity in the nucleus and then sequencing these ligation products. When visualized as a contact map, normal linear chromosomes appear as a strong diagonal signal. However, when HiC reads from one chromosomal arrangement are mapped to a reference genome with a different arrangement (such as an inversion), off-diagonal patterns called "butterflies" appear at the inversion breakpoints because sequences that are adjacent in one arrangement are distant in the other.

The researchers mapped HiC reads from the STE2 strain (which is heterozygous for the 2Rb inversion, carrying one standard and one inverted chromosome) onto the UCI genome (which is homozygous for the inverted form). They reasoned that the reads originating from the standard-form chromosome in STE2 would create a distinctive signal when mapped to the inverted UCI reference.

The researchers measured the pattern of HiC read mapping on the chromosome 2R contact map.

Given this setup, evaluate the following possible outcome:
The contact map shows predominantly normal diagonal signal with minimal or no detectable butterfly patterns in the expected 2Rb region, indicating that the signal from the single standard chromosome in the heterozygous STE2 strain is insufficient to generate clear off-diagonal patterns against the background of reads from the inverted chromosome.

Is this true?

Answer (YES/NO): NO